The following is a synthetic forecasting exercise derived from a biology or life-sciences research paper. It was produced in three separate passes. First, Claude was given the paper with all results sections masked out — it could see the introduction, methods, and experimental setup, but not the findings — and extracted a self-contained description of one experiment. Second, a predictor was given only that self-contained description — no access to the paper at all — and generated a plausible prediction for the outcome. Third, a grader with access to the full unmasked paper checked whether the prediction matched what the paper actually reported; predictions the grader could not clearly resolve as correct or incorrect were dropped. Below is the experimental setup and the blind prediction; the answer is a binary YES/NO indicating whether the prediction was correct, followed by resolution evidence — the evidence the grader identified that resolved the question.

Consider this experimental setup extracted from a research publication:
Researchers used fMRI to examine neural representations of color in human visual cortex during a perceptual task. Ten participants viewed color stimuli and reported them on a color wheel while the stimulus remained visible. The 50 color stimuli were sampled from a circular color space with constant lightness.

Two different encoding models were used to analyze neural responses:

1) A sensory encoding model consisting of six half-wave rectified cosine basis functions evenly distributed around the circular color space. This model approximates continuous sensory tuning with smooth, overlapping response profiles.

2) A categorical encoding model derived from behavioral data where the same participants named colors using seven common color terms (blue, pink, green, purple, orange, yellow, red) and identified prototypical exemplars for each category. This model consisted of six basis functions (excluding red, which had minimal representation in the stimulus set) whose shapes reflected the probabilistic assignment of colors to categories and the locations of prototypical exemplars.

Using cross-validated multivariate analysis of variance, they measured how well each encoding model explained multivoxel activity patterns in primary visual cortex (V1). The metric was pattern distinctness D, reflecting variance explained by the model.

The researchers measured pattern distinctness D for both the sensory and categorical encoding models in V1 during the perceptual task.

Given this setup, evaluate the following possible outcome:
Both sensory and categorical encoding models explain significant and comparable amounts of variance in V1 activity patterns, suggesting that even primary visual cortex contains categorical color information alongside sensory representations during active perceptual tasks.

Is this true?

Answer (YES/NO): YES